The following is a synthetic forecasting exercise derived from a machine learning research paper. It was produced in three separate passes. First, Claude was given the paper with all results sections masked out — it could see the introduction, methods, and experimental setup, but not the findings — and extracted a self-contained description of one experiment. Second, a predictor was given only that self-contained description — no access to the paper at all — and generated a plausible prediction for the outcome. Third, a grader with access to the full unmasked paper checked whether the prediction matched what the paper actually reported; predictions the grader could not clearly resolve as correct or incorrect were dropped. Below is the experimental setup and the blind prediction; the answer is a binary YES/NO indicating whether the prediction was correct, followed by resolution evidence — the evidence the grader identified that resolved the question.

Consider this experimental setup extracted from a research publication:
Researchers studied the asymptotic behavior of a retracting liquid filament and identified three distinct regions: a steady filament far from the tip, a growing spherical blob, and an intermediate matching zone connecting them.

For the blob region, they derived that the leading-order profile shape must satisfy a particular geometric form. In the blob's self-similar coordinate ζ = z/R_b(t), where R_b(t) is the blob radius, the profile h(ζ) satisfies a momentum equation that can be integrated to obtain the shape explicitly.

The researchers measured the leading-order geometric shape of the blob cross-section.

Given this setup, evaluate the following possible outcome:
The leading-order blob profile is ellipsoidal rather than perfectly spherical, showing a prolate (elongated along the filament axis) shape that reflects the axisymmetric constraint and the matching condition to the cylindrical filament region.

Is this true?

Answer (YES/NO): NO